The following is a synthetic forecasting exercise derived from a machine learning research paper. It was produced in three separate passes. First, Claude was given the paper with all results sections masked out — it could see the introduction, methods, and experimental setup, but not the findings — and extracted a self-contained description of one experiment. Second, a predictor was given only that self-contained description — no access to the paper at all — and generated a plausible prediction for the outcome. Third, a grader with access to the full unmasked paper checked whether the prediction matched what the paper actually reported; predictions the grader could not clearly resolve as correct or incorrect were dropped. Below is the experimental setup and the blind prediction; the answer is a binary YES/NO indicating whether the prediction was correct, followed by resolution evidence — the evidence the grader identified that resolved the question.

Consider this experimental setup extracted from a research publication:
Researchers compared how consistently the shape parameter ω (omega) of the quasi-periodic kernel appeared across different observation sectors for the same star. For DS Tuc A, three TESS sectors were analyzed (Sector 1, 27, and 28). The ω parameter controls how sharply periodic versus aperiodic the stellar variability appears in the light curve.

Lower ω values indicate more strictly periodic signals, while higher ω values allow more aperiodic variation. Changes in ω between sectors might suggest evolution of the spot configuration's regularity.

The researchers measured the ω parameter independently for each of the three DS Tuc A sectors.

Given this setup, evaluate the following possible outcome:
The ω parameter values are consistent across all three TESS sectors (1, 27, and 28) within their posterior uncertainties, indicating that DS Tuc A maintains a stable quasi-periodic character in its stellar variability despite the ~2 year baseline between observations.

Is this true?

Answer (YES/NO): YES